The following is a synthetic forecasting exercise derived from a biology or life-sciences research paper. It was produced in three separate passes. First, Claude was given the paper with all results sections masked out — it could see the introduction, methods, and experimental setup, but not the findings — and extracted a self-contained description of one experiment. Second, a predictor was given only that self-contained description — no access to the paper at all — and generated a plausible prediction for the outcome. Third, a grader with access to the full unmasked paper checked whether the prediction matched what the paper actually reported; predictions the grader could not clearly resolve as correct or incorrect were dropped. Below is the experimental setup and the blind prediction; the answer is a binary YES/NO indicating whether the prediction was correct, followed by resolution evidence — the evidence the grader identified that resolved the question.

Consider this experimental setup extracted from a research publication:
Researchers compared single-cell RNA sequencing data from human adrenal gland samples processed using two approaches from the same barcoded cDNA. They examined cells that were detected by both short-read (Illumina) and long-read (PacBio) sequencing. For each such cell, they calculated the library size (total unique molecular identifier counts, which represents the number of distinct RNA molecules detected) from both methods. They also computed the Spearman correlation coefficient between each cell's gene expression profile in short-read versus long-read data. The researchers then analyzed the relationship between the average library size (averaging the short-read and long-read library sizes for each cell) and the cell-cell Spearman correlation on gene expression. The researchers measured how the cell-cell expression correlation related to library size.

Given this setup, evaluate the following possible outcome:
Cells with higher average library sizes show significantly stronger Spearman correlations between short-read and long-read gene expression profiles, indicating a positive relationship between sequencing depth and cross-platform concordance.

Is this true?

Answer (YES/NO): YES